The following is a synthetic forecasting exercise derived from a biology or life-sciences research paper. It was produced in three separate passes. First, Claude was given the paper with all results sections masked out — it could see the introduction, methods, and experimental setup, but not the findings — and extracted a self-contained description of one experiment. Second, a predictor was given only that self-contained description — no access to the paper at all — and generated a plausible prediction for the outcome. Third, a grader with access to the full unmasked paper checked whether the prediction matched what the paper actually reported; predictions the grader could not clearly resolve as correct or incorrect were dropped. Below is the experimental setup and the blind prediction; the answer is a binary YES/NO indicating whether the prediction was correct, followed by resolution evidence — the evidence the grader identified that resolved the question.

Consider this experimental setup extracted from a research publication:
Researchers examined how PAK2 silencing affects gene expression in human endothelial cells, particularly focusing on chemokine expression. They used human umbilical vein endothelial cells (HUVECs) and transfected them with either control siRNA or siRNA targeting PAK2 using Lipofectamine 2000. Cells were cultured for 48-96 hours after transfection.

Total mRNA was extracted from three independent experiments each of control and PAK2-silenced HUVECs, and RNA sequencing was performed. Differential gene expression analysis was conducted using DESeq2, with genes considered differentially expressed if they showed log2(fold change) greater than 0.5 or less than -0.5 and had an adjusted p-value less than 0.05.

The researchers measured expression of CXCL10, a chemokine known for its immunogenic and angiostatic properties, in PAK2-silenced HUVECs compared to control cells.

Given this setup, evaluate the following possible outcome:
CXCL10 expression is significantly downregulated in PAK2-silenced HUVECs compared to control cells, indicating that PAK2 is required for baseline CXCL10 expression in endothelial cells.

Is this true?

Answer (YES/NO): NO